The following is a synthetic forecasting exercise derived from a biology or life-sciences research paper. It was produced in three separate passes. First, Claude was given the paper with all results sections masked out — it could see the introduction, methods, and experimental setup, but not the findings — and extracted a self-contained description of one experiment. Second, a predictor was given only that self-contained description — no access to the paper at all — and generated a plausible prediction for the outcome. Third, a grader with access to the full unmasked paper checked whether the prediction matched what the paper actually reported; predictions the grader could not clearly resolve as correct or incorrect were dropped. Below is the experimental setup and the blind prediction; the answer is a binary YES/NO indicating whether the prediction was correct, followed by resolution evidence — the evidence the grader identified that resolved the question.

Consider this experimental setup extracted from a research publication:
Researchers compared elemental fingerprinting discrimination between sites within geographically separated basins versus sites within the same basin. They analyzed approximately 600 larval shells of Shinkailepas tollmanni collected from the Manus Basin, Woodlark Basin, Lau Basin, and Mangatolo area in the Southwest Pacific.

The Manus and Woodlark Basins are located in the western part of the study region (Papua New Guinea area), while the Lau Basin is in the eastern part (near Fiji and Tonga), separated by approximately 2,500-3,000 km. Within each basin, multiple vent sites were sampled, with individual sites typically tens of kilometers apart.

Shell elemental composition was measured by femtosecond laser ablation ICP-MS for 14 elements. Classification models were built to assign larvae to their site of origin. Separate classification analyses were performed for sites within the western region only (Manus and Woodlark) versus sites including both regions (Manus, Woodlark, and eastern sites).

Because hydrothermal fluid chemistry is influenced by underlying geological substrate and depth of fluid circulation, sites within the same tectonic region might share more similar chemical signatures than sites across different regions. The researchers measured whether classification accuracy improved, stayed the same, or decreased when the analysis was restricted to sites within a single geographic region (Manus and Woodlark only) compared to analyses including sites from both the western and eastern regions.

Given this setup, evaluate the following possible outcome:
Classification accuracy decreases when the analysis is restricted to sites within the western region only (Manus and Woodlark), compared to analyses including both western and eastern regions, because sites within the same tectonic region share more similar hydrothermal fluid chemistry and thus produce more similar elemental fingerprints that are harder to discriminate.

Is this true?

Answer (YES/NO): NO